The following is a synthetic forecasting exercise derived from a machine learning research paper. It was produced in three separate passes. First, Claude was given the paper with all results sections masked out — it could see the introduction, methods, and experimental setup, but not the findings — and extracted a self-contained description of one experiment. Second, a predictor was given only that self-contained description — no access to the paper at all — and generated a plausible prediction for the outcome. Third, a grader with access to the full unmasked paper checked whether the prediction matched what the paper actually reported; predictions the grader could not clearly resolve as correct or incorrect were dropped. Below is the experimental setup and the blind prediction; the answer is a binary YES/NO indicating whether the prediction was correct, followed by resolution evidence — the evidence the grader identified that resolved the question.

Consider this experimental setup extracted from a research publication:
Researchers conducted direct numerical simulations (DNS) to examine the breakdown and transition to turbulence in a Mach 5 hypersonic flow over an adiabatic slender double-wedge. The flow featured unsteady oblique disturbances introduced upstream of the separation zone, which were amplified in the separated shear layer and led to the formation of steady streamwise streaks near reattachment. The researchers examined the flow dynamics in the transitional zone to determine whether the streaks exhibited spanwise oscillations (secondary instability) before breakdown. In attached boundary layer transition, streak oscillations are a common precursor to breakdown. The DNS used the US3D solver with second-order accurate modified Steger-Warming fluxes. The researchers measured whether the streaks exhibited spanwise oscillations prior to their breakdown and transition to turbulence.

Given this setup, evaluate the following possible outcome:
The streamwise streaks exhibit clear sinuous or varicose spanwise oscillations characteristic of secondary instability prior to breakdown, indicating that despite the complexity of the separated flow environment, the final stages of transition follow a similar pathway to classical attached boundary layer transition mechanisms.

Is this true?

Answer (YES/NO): YES